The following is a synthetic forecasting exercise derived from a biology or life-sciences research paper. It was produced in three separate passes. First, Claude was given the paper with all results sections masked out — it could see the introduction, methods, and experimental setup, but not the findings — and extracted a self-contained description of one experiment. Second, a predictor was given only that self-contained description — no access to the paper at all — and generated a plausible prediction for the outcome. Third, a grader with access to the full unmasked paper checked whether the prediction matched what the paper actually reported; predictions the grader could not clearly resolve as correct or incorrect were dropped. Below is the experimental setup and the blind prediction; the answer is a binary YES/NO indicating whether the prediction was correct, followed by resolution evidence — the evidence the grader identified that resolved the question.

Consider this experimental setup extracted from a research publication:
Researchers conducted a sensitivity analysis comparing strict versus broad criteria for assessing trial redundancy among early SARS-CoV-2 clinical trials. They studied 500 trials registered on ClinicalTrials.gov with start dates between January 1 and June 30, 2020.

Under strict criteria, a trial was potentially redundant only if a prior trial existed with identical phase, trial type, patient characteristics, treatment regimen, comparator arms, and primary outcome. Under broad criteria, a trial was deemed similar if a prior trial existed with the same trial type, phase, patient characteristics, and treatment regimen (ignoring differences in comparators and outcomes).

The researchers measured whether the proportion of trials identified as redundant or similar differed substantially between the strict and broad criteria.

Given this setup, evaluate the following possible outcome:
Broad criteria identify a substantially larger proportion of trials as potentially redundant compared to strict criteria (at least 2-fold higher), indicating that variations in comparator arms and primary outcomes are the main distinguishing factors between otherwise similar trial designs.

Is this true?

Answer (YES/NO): YES